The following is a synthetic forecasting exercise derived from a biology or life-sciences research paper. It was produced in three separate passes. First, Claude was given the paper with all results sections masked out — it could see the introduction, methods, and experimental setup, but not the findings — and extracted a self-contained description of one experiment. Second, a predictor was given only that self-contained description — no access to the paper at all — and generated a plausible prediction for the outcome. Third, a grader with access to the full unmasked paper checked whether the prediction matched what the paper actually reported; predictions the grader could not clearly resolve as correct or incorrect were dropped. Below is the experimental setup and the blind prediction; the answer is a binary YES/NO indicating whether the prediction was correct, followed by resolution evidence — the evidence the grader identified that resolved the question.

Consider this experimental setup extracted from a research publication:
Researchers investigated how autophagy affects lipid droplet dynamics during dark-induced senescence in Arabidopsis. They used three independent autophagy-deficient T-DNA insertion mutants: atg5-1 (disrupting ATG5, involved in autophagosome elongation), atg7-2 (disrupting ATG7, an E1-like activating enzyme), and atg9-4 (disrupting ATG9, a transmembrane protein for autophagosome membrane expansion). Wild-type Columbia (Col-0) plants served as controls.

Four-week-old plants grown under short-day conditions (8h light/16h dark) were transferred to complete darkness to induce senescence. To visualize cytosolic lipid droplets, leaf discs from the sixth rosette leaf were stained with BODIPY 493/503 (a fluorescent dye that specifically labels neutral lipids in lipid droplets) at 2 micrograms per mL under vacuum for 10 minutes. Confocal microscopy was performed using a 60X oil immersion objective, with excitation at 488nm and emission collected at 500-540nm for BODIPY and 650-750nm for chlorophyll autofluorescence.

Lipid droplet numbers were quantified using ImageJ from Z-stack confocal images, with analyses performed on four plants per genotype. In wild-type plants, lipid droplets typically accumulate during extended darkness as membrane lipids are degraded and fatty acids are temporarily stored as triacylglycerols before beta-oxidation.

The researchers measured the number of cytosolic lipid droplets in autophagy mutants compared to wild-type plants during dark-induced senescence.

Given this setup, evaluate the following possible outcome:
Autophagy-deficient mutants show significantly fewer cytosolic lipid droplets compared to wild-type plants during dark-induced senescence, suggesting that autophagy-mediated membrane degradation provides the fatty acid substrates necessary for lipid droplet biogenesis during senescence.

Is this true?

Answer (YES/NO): YES